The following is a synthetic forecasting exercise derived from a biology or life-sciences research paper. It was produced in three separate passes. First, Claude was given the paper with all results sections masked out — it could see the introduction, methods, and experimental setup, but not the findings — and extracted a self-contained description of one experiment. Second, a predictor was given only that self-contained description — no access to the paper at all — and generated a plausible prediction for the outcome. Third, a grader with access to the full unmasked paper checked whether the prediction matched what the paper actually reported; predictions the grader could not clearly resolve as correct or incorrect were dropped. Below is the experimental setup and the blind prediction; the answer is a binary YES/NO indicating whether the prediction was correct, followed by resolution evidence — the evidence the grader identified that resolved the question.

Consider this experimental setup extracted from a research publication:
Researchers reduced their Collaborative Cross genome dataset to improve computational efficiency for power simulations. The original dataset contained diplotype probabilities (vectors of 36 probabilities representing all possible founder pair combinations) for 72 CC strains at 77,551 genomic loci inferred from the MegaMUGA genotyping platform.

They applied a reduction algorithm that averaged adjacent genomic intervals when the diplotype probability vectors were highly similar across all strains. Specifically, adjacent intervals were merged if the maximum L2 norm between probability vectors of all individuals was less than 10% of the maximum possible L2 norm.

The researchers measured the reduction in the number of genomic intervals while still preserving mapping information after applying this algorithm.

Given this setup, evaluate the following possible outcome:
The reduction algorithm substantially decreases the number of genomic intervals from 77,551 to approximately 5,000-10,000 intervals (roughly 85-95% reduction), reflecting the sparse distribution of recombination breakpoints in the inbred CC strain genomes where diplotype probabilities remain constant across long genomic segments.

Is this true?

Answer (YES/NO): NO